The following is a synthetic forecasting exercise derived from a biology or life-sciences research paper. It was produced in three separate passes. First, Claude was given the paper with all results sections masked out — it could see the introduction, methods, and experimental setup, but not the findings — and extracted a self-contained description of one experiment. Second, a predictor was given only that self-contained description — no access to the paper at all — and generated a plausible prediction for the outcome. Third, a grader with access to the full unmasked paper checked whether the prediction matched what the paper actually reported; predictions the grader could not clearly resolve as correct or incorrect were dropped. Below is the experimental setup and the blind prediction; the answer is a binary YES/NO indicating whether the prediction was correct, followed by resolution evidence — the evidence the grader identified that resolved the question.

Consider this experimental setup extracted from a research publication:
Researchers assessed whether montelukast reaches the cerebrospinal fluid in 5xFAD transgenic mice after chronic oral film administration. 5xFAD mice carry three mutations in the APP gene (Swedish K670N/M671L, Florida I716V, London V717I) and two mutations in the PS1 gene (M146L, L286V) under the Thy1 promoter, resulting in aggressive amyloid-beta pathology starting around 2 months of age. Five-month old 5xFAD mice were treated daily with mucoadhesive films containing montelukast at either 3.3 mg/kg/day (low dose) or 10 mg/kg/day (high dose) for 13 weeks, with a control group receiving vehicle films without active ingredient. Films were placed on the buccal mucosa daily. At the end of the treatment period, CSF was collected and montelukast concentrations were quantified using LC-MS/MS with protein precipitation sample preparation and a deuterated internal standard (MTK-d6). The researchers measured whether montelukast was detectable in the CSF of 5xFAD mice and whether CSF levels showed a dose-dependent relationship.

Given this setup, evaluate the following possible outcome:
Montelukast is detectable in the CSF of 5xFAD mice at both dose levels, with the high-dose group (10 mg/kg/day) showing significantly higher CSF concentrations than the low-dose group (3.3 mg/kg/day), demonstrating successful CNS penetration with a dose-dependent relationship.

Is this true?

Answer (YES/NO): YES